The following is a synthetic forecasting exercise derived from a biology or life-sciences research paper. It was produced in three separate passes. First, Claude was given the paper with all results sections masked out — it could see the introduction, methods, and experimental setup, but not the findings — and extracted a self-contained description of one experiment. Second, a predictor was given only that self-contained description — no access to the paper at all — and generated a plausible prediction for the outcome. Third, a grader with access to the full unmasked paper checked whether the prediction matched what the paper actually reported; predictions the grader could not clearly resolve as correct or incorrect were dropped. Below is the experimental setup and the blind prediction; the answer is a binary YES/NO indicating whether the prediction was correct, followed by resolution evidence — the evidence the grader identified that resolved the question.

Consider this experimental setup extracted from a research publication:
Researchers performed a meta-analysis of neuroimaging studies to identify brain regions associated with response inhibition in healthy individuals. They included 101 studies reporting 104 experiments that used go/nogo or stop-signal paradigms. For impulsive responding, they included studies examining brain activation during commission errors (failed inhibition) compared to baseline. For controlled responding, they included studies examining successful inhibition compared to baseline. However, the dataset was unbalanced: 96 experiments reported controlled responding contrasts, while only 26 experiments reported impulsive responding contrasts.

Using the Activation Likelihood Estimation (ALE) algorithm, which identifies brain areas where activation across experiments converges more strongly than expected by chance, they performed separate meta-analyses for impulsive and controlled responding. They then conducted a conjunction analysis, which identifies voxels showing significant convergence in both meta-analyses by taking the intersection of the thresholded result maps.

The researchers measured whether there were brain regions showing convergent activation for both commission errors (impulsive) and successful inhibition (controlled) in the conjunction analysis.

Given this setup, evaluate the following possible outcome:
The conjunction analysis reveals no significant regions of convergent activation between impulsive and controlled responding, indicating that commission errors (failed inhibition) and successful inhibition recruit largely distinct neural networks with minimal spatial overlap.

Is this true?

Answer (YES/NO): NO